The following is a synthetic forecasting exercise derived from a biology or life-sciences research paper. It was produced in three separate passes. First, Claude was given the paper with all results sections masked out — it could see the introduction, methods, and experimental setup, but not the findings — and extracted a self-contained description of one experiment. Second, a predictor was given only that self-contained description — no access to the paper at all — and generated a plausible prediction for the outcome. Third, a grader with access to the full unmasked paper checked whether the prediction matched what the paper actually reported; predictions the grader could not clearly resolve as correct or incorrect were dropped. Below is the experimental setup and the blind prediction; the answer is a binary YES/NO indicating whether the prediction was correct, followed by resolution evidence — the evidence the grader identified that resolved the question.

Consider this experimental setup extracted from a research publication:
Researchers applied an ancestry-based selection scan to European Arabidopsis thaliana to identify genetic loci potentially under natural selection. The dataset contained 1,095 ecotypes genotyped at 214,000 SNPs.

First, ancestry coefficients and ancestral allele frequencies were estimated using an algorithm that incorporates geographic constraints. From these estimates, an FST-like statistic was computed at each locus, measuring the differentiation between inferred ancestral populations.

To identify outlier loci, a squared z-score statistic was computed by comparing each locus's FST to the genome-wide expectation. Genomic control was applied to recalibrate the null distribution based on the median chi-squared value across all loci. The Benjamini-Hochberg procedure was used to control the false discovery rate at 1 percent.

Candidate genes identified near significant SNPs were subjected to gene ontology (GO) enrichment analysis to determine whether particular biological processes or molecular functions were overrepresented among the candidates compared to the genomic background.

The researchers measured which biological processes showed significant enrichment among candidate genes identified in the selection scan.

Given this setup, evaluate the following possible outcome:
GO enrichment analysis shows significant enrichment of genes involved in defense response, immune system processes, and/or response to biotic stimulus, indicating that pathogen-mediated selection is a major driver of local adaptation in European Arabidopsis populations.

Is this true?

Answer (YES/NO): NO